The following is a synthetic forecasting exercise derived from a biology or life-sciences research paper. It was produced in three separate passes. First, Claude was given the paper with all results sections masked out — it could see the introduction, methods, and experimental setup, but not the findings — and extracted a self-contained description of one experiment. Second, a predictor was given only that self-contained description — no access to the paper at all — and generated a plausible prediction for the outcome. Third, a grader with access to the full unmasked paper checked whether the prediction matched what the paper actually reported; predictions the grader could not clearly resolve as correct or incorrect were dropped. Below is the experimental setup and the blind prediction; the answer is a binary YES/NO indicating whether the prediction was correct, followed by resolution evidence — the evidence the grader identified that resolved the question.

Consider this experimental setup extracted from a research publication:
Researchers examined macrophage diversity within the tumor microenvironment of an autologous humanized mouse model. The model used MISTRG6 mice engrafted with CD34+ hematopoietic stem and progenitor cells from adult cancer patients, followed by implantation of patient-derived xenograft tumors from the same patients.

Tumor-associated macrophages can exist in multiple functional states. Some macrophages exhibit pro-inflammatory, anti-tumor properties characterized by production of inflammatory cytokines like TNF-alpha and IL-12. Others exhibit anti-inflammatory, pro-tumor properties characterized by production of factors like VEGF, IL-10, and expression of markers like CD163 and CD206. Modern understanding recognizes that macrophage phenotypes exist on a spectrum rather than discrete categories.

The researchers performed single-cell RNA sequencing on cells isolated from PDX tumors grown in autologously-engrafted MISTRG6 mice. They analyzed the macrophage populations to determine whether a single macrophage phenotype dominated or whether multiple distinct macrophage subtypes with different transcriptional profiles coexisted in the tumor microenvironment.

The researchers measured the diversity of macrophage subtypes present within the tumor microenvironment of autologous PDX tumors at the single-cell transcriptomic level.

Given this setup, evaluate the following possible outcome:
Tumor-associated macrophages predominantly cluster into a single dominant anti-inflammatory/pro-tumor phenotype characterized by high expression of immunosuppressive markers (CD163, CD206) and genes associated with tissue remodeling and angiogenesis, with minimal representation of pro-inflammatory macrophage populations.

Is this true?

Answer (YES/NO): NO